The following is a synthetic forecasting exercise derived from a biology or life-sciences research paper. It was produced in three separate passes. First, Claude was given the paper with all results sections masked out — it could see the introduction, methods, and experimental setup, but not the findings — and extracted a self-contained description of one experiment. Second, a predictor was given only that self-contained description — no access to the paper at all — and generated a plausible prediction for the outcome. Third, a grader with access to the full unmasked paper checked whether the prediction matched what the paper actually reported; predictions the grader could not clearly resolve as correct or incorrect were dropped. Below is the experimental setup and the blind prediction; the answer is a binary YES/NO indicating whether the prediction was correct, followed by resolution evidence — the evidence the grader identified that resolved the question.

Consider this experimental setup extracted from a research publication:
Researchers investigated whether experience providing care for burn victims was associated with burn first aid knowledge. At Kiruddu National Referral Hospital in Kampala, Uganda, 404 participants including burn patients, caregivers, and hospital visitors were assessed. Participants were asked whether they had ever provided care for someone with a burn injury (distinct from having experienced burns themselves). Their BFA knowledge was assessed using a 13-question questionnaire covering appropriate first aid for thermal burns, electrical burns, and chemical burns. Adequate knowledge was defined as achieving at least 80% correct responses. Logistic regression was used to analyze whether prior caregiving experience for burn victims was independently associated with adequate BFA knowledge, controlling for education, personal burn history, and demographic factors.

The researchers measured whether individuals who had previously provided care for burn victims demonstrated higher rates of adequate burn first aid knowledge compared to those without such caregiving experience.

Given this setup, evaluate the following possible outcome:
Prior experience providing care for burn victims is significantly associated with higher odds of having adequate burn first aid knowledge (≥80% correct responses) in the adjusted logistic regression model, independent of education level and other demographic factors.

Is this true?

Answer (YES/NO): NO